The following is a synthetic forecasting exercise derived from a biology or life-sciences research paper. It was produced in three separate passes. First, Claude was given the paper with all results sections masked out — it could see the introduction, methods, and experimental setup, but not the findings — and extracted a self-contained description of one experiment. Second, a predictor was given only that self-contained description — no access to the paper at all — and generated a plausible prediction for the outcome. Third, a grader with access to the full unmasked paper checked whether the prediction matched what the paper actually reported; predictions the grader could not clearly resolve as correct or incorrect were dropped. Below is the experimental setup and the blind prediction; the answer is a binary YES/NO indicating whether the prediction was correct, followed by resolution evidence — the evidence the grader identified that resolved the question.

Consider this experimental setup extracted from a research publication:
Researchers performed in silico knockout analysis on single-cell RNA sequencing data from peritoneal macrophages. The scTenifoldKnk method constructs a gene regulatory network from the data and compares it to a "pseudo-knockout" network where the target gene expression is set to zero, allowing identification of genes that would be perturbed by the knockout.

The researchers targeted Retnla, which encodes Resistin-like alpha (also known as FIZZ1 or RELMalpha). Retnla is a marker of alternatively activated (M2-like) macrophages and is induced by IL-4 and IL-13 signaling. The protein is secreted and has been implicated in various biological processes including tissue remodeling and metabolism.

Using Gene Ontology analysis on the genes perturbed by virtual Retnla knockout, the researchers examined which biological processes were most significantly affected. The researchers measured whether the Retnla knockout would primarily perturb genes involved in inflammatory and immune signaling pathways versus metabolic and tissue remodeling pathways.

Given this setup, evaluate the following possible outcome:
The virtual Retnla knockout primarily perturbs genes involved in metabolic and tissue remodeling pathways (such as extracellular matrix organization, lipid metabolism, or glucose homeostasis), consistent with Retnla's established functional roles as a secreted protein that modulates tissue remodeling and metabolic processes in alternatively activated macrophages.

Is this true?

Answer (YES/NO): NO